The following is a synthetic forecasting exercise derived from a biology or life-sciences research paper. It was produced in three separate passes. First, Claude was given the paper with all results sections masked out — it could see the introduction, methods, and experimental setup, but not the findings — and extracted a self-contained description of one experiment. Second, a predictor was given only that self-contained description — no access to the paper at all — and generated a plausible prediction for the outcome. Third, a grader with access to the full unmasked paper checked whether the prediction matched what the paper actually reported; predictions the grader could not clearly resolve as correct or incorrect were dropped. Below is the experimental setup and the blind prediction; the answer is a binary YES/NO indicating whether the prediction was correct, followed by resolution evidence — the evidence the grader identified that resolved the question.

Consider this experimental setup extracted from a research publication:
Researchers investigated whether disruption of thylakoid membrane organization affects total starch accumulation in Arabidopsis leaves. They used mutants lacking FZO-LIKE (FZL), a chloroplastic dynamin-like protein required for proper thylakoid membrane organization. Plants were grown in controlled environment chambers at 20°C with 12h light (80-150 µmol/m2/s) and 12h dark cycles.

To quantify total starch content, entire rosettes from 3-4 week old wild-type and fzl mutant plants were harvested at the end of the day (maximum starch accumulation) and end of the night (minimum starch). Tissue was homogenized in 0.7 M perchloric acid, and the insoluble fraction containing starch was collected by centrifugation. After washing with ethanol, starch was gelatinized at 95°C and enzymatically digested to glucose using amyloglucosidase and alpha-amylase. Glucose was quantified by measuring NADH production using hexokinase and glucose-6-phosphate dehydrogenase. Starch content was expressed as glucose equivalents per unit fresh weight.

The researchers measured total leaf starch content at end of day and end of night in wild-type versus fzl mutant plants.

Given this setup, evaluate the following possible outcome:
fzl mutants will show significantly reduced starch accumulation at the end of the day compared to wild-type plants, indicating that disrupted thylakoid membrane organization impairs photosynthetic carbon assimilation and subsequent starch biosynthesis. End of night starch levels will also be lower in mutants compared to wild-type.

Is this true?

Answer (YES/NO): NO